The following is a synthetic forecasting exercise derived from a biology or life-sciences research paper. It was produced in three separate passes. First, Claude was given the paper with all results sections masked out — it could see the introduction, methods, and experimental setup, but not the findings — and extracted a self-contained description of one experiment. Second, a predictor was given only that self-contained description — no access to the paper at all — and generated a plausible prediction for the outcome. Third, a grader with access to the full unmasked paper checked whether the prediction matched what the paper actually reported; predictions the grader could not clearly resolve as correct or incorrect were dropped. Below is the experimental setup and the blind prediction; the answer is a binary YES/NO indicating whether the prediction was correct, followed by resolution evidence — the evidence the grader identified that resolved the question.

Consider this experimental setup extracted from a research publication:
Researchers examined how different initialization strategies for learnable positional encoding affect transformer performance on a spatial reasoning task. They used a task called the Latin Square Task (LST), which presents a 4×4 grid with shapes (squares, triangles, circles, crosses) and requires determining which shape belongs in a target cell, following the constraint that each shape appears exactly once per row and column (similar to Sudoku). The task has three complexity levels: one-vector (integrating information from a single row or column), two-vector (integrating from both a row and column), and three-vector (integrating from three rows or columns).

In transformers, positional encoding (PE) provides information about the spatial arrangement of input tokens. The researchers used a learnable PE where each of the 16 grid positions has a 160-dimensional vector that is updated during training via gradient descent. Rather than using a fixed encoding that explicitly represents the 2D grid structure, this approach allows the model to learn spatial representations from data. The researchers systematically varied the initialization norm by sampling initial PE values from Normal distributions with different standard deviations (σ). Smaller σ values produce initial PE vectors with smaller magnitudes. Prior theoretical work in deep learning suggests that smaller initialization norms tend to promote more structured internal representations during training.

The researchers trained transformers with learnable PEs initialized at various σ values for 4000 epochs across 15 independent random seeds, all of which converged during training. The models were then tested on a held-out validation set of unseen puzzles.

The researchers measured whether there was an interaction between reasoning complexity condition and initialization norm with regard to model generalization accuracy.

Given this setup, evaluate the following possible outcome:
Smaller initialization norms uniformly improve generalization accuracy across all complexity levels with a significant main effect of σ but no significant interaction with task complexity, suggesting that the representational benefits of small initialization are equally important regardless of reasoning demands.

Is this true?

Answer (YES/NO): NO